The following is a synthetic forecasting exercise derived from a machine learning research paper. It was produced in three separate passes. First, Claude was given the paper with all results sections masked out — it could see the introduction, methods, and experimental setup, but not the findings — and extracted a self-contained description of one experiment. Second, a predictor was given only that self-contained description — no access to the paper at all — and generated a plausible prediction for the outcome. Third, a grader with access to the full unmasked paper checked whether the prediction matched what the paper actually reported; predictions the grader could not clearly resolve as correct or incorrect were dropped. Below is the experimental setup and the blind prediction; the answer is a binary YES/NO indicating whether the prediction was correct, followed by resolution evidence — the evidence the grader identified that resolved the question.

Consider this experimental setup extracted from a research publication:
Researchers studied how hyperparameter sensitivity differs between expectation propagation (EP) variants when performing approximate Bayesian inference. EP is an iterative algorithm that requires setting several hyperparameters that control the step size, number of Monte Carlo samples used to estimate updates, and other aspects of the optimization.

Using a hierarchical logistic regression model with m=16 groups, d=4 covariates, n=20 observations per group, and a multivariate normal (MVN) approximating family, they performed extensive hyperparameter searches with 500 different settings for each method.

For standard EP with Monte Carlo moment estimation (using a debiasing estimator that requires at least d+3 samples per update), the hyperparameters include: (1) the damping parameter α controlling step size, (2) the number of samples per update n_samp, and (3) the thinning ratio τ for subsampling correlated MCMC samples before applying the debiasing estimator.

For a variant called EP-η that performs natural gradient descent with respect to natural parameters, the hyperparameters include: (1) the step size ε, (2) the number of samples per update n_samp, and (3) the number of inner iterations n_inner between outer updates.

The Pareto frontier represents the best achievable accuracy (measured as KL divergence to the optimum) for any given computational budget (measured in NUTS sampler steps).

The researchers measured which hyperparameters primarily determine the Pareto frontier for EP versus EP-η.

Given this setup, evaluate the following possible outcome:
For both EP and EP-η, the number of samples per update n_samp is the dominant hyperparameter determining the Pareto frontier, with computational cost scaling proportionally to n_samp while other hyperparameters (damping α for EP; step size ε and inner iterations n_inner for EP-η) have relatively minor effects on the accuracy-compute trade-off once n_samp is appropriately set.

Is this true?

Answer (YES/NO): NO